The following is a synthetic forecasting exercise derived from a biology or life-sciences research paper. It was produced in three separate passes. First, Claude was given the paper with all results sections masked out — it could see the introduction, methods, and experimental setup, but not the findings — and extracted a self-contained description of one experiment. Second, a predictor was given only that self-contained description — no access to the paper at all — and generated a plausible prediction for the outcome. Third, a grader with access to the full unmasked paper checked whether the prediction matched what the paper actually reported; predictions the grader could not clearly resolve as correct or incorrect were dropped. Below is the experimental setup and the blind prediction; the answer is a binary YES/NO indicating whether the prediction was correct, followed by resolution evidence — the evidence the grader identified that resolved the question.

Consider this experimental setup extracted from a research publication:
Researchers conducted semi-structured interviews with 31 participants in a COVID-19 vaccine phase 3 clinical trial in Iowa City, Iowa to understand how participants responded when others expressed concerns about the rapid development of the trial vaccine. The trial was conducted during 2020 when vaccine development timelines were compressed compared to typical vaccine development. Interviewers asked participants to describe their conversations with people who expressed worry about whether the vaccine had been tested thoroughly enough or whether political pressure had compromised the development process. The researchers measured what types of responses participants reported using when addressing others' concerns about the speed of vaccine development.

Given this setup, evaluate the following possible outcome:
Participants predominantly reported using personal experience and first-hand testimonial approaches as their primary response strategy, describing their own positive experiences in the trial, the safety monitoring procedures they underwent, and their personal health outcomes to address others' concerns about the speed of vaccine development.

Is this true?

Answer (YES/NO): NO